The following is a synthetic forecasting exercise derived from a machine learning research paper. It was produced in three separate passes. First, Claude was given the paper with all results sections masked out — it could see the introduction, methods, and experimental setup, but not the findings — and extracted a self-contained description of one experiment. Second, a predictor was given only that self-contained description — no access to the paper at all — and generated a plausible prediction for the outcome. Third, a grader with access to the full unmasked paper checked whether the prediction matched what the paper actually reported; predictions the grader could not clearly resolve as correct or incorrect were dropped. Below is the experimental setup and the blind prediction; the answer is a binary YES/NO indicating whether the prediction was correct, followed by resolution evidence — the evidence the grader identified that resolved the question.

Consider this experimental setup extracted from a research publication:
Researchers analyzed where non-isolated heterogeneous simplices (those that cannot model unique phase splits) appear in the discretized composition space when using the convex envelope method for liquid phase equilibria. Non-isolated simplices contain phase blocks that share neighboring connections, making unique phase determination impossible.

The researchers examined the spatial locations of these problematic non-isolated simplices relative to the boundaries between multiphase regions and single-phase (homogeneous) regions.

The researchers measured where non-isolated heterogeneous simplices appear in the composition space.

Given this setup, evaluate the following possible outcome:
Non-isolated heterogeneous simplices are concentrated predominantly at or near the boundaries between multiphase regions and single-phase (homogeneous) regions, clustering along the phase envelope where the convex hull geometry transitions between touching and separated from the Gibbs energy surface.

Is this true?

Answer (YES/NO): YES